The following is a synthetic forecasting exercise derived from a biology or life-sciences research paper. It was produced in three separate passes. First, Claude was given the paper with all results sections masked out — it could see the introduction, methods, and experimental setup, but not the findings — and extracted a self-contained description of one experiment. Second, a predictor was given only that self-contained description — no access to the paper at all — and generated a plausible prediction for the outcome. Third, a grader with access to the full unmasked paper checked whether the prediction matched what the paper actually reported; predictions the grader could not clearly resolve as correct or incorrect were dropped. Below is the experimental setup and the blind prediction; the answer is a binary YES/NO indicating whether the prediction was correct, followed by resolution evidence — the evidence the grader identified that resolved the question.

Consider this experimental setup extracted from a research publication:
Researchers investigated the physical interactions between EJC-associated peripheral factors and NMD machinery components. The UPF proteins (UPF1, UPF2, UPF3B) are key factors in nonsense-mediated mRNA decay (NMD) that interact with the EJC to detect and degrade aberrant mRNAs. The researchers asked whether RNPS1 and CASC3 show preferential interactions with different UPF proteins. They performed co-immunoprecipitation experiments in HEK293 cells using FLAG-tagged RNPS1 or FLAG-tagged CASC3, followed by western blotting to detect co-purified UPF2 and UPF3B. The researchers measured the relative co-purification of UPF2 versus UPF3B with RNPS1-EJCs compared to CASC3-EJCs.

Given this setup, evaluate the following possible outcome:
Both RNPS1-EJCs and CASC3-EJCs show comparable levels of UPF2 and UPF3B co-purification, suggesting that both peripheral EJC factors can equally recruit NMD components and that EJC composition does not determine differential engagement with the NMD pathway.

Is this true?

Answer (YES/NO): NO